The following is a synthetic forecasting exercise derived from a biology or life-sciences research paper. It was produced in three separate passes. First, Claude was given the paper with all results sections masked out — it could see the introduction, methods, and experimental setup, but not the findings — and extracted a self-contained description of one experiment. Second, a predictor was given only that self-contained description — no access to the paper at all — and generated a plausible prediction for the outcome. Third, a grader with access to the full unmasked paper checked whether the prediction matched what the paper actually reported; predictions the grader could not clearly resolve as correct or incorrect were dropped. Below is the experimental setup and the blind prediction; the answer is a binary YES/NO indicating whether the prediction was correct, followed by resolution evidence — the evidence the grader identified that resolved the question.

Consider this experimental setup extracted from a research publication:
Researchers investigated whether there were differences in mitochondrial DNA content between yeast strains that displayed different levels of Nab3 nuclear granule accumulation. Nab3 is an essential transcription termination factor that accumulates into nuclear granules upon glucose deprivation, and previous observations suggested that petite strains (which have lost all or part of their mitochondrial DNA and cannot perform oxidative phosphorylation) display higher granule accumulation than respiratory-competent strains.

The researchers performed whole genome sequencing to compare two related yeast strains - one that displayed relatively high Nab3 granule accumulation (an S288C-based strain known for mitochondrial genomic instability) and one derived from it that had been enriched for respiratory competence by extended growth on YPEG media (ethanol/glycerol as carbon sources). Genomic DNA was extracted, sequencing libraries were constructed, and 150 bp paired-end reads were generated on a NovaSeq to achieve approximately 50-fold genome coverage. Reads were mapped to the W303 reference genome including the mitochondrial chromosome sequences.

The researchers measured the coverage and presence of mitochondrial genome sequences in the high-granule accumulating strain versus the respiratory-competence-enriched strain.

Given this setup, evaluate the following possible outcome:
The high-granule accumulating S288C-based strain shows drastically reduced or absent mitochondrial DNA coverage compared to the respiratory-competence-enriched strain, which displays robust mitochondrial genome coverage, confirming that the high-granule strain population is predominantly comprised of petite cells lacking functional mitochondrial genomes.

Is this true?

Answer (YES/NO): NO